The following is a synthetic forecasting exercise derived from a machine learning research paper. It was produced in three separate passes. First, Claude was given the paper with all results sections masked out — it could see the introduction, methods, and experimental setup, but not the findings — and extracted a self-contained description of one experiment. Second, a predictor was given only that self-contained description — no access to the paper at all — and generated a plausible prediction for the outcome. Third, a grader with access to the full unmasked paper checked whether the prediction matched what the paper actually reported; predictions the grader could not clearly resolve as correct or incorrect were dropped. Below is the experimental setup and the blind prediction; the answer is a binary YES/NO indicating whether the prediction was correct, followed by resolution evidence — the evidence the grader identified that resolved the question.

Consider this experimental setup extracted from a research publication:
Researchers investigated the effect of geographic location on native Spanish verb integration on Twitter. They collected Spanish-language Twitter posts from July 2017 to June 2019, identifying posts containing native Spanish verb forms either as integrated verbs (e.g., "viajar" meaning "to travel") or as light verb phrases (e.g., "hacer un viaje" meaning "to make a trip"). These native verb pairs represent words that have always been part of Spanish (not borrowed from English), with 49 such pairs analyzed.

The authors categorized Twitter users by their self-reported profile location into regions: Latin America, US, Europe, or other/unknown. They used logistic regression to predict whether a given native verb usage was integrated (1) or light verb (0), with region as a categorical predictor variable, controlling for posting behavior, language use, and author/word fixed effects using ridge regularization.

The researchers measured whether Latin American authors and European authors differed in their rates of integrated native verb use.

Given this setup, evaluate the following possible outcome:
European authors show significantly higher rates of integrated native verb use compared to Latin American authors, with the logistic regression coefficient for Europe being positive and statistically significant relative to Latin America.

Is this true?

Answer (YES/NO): NO